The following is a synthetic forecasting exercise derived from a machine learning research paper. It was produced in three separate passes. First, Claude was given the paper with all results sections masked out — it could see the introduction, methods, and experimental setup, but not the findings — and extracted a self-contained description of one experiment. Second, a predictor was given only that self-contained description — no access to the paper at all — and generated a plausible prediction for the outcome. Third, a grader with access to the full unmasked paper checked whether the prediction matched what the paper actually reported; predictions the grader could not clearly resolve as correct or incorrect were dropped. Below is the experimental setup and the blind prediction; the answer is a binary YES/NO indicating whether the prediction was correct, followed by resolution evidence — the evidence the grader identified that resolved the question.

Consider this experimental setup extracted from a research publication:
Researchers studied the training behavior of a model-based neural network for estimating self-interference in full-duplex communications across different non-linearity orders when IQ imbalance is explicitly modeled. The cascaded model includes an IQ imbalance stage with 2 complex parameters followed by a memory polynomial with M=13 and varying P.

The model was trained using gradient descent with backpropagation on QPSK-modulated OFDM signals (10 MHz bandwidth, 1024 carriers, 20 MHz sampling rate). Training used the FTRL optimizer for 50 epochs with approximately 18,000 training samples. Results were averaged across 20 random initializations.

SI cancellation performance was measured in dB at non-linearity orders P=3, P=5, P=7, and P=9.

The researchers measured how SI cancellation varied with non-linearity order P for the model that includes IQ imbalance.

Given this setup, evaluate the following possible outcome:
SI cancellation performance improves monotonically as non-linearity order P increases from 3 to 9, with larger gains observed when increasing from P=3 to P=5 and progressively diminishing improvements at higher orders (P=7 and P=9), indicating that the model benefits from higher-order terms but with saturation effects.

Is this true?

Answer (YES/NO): NO